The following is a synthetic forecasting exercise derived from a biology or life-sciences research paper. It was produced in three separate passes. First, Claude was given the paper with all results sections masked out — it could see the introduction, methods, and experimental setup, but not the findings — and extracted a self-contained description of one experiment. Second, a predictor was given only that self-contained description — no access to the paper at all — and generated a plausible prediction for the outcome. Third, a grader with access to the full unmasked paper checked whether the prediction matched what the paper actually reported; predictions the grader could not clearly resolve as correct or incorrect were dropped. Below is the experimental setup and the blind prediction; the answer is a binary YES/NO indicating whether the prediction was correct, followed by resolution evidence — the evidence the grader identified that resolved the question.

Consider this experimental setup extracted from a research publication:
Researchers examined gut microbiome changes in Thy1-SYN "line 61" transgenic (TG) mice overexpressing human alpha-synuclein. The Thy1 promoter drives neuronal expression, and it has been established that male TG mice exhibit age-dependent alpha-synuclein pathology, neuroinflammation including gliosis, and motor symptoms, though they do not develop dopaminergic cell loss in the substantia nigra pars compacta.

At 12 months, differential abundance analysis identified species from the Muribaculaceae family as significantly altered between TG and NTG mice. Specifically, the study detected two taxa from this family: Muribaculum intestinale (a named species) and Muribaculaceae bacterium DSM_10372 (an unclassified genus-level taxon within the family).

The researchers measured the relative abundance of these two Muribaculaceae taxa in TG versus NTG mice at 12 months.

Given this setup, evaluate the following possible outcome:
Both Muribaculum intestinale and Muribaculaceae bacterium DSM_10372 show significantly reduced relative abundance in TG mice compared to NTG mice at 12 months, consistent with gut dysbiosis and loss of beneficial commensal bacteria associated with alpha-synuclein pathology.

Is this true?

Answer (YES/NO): YES